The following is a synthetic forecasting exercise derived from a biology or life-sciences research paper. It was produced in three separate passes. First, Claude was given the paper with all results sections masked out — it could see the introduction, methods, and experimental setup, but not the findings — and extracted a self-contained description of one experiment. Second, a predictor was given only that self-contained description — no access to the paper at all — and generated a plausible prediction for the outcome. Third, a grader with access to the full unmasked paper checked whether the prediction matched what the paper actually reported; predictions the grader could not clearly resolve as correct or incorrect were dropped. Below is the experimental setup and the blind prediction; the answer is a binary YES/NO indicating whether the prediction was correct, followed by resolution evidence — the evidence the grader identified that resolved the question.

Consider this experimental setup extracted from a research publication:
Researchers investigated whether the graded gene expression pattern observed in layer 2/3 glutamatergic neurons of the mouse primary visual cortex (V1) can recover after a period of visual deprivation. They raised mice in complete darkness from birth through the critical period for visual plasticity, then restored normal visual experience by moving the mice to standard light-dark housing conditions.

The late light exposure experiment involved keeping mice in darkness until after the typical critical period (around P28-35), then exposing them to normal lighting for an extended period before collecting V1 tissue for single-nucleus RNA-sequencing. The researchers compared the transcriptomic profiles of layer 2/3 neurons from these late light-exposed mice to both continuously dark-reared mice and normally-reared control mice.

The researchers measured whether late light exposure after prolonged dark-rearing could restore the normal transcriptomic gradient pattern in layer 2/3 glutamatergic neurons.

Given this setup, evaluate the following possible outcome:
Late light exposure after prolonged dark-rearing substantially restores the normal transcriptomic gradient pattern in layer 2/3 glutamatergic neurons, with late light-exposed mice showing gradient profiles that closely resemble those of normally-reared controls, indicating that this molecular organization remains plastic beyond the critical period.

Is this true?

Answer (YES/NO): NO